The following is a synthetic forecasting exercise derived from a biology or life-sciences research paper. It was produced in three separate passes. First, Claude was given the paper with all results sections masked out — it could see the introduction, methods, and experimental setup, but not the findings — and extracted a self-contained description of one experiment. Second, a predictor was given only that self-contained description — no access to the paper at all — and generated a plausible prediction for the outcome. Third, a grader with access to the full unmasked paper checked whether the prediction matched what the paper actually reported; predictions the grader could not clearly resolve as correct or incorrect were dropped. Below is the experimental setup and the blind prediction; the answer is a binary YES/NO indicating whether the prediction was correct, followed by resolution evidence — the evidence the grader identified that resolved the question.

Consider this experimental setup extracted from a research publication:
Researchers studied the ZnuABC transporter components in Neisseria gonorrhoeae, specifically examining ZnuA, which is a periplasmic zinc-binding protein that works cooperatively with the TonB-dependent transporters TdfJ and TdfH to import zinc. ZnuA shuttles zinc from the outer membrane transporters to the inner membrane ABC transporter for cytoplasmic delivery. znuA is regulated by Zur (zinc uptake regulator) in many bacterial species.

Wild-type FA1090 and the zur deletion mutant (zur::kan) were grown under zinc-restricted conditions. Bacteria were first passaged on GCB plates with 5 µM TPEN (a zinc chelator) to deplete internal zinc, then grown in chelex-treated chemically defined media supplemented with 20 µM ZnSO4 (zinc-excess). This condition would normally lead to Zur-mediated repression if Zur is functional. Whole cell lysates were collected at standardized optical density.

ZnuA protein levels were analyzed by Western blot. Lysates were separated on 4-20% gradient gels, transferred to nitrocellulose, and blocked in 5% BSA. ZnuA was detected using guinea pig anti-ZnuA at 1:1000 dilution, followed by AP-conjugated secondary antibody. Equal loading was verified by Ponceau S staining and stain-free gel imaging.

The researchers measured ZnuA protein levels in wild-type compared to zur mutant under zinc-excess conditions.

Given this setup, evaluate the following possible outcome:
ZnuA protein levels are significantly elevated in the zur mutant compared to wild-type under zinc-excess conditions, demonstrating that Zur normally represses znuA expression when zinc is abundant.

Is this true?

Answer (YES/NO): YES